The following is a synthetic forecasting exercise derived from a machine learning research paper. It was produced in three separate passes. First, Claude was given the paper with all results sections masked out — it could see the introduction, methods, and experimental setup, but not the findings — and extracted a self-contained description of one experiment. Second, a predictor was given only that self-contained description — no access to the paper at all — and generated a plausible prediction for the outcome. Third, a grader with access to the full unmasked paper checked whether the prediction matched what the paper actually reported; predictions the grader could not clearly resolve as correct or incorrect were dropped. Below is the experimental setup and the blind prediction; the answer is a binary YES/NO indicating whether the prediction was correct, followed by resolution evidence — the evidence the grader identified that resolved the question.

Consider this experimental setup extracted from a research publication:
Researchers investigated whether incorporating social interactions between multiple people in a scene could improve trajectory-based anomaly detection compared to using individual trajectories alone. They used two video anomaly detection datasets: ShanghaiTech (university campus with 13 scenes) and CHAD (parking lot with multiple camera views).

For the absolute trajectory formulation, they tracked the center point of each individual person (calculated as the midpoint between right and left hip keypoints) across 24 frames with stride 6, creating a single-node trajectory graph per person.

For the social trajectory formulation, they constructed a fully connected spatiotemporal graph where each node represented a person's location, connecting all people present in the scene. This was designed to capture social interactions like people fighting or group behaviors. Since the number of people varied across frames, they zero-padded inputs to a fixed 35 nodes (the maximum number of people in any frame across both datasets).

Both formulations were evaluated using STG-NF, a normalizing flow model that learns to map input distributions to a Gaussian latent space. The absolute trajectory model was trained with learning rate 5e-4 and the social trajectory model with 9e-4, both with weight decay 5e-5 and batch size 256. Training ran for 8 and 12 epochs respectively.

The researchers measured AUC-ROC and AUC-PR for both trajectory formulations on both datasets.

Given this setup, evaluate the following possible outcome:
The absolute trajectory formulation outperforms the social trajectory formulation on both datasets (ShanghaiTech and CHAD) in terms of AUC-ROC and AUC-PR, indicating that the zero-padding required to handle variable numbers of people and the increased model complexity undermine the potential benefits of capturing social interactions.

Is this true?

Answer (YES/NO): NO